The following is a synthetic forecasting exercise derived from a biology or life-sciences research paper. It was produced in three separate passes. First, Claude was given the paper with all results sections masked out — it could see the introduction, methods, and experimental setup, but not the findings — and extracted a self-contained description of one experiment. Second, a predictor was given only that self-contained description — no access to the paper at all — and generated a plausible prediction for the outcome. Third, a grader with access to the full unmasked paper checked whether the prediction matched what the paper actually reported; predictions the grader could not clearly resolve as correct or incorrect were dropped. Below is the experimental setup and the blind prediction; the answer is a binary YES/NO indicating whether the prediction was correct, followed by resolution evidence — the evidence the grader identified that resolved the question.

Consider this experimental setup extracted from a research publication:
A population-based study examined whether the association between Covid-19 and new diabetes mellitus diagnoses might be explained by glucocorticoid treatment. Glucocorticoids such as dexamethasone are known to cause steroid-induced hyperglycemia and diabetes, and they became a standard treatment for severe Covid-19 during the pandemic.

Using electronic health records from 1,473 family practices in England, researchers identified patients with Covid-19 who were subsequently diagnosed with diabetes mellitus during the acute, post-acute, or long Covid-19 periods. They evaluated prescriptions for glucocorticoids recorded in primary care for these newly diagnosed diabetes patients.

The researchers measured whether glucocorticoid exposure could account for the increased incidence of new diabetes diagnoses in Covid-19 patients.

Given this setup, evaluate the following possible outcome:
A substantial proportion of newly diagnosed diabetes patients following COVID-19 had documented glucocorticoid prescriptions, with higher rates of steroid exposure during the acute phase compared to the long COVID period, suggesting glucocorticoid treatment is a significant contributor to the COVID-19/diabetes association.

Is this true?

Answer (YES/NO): NO